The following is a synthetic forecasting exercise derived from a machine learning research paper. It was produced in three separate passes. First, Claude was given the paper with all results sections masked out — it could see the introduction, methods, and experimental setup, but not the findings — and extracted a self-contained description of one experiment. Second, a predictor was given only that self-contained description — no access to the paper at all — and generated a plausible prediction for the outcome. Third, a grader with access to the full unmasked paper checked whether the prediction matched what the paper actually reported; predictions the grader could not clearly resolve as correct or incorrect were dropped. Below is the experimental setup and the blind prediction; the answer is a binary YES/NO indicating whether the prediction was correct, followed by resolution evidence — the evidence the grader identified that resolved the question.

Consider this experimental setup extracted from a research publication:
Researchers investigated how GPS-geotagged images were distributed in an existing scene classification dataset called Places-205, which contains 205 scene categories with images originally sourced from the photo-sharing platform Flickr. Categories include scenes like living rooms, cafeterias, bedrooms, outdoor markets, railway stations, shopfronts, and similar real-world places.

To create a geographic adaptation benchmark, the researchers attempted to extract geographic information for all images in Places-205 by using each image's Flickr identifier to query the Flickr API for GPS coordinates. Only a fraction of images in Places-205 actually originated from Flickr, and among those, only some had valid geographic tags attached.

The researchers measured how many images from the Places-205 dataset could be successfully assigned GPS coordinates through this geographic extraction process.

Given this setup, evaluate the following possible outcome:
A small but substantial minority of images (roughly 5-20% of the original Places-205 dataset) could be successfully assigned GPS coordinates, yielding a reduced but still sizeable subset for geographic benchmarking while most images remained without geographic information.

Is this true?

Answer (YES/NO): YES